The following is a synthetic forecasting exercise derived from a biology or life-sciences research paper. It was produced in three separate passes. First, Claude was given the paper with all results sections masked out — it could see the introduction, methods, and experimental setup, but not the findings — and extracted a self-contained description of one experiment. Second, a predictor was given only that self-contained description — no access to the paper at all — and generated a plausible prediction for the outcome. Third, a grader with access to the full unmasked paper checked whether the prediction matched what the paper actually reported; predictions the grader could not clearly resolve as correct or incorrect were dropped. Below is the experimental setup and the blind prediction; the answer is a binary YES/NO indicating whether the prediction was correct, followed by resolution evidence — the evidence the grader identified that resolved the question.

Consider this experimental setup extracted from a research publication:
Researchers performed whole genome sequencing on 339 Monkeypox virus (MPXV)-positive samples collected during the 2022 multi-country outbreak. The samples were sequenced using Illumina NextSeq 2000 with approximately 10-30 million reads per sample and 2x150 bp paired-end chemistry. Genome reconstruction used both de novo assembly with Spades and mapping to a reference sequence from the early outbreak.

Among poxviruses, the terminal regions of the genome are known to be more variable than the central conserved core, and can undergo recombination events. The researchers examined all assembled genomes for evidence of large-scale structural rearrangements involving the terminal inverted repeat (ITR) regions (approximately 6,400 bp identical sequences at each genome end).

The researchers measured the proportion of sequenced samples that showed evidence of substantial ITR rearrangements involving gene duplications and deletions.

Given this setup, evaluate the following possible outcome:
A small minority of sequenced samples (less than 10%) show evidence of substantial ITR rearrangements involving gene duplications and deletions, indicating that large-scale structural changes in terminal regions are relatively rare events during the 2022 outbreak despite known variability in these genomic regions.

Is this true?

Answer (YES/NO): YES